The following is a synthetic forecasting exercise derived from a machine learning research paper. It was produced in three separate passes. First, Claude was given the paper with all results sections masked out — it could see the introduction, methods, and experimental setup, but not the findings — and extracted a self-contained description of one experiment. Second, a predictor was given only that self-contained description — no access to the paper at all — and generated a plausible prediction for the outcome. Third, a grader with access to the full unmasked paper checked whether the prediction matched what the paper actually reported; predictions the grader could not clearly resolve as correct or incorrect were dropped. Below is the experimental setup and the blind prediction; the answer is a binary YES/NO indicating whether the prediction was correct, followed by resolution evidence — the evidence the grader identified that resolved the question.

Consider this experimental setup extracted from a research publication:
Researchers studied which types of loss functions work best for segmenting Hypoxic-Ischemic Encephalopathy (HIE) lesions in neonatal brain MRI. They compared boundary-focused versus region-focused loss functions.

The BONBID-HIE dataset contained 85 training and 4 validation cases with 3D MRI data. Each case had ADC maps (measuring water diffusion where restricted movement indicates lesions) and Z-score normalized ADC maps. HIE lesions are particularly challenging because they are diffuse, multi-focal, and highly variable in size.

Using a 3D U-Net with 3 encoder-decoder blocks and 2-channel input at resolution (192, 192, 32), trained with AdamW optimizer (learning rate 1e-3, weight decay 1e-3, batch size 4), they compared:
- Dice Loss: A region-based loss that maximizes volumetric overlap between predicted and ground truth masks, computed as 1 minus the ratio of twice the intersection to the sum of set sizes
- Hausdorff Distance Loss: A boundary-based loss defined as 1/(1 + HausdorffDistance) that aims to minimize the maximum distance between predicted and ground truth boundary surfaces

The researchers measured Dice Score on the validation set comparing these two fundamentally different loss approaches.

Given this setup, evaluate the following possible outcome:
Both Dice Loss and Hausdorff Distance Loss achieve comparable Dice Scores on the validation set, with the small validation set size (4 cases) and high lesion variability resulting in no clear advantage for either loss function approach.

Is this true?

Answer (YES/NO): NO